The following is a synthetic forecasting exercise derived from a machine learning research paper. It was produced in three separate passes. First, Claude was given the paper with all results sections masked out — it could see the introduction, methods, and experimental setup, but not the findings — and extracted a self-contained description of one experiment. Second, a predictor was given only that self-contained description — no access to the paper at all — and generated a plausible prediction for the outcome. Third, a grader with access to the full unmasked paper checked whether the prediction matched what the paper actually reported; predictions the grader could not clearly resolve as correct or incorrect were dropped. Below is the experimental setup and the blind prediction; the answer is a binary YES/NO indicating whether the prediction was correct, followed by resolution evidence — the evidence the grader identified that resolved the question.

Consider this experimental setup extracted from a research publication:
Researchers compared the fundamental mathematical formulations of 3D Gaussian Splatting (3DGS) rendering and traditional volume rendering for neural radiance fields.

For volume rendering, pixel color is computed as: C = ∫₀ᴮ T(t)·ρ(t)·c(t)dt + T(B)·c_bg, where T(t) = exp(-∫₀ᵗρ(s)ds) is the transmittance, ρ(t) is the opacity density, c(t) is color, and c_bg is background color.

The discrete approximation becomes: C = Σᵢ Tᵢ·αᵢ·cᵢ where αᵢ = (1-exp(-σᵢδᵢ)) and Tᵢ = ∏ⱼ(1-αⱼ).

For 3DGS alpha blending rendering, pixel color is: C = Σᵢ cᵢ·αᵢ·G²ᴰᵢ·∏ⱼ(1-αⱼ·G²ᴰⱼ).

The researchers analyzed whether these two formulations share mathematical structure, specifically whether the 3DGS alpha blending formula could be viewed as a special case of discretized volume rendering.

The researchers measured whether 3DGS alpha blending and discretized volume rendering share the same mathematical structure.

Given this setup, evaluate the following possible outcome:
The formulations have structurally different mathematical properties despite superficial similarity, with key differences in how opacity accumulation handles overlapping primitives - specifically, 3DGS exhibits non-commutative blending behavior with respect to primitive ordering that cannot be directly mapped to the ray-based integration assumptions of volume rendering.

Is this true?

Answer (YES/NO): NO